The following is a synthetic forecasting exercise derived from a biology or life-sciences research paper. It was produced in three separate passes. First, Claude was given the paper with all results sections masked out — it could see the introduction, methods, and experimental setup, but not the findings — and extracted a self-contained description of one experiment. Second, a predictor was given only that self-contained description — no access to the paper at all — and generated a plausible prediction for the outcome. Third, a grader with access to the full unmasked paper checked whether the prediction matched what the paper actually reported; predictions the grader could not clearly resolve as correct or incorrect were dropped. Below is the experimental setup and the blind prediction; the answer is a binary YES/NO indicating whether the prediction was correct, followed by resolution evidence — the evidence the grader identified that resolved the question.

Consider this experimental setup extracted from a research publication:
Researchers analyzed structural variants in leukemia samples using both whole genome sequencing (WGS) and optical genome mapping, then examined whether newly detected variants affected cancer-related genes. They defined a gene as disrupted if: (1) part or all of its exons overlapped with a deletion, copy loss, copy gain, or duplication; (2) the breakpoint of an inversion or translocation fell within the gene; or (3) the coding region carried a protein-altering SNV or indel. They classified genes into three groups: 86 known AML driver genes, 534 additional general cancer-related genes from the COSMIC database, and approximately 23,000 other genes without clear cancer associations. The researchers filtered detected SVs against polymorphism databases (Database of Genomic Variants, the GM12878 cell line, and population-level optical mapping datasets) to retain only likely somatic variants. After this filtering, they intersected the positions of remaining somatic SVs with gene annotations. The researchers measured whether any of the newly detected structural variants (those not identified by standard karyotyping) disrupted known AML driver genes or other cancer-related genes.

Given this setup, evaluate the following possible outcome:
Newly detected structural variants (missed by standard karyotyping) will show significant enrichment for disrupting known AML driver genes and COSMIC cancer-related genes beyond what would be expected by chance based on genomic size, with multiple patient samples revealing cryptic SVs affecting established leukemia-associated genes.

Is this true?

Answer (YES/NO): YES